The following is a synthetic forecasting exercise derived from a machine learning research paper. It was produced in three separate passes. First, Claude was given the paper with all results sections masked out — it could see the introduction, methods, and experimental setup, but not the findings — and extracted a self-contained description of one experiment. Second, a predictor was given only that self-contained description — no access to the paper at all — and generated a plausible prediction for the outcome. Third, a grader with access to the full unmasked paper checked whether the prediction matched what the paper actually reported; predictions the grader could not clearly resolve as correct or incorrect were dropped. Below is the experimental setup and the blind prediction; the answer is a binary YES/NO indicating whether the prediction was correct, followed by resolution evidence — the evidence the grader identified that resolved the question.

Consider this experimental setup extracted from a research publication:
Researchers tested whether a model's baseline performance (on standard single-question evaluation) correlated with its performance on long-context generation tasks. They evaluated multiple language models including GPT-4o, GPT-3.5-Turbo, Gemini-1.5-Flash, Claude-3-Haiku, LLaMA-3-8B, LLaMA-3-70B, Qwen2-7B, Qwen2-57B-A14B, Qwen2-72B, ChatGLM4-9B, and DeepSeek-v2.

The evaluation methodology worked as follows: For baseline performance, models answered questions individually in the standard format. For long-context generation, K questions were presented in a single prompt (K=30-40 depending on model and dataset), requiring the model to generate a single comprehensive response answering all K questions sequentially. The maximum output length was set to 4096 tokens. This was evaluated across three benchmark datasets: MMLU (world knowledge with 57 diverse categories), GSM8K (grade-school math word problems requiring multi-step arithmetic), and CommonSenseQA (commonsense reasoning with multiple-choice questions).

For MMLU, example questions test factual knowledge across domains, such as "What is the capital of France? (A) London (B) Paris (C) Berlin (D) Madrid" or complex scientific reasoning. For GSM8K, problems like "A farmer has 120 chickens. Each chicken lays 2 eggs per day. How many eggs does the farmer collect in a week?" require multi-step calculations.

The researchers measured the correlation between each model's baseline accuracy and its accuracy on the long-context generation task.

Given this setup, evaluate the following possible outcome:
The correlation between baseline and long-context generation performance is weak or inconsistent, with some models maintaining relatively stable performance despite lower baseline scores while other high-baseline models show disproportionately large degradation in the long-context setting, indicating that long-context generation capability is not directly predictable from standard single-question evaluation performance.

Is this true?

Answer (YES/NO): NO